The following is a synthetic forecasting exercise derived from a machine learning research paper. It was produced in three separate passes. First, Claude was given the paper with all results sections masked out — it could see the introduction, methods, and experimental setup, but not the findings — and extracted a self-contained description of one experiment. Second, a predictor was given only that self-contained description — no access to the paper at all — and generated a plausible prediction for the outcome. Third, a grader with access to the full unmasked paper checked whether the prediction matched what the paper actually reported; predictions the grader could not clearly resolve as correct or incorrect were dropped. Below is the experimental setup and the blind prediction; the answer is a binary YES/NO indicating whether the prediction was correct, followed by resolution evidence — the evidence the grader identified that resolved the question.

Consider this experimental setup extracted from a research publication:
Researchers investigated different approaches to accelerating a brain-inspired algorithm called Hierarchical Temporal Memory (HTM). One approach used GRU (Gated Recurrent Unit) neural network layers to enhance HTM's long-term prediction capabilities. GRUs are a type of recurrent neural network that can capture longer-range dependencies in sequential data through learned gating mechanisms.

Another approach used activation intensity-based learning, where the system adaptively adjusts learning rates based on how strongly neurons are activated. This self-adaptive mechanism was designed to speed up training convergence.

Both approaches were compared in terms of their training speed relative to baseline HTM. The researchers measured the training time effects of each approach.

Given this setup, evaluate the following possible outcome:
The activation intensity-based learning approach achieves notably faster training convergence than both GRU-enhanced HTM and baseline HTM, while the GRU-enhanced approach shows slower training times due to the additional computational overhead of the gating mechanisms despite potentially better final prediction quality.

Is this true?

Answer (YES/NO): YES